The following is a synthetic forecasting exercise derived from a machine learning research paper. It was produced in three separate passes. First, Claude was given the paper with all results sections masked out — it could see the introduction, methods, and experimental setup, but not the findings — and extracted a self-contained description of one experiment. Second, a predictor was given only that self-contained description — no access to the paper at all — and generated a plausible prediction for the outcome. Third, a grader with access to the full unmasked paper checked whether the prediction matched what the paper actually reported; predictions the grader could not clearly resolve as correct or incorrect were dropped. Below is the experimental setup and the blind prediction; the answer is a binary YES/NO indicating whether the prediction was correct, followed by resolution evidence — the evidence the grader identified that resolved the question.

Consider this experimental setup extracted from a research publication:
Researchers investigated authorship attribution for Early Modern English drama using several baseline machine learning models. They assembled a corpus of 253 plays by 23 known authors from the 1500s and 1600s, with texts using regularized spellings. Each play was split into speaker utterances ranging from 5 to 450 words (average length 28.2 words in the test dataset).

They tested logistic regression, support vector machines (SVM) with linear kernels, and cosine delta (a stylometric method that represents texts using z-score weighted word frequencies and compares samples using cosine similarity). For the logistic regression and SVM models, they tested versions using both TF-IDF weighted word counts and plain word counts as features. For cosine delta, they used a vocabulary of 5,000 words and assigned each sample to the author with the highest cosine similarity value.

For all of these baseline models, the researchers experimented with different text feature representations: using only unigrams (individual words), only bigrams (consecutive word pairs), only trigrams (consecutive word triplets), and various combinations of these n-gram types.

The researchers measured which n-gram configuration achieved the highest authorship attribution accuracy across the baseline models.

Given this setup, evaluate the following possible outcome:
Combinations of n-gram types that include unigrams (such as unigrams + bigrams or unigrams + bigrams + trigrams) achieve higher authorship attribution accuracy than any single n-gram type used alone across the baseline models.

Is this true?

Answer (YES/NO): NO